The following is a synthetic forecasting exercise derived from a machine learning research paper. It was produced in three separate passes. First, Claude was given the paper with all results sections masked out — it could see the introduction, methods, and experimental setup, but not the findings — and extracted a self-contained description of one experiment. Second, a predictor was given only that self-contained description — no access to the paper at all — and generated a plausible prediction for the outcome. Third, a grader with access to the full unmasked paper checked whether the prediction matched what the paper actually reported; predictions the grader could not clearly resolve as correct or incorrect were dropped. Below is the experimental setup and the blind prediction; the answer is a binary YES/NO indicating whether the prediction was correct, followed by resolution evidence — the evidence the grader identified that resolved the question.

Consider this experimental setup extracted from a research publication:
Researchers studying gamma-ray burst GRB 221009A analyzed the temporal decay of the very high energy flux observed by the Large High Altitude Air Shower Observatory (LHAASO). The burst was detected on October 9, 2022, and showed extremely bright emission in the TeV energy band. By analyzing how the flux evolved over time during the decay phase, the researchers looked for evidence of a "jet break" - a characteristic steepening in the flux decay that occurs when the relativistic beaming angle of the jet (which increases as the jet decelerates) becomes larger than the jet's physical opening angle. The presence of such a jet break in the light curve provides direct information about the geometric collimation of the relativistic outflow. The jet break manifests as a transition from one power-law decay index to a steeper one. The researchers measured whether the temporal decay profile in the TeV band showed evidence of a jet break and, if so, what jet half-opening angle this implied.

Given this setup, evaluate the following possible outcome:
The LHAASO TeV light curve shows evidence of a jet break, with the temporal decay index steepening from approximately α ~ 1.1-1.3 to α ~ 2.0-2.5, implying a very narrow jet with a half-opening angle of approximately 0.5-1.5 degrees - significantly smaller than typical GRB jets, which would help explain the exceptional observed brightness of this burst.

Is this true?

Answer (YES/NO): YES